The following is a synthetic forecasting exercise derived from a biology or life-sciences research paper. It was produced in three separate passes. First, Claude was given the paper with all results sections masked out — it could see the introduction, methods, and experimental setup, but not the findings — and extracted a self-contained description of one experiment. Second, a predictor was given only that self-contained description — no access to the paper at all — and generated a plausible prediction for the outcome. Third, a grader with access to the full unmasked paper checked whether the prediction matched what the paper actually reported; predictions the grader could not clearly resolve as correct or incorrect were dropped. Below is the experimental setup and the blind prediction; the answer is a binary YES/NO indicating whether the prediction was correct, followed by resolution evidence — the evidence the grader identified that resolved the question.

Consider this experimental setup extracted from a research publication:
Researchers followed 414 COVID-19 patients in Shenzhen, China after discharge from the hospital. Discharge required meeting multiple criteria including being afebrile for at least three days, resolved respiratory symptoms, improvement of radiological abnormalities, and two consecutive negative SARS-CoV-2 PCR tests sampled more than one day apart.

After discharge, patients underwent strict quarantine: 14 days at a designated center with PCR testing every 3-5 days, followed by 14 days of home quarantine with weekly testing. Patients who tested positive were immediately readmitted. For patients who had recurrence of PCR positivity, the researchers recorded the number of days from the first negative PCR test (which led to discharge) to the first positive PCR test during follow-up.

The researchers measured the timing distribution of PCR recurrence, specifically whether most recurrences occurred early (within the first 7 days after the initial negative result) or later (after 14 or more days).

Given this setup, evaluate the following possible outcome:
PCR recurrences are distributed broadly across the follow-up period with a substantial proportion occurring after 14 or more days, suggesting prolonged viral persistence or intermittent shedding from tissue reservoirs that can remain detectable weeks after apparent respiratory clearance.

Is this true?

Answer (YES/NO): YES